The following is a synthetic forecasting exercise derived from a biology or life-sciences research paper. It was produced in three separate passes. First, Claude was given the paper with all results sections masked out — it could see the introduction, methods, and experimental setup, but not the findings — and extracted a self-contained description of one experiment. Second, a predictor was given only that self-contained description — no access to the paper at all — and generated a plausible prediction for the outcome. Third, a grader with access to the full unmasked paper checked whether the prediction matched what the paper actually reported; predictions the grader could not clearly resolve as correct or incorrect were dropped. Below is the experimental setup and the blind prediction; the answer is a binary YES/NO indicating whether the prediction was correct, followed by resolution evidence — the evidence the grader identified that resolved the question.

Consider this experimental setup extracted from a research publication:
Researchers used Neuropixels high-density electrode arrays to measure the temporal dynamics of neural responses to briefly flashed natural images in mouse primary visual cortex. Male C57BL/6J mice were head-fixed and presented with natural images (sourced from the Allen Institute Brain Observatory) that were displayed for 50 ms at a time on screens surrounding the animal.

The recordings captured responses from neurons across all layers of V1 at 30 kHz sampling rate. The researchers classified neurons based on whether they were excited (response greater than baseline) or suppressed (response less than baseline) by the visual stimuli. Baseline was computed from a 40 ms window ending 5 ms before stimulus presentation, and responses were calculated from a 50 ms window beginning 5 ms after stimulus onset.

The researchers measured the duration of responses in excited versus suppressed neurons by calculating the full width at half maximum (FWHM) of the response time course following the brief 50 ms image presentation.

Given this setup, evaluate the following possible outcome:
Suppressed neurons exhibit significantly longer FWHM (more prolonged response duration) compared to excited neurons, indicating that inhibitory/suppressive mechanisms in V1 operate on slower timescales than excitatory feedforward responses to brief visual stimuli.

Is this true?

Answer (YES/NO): YES